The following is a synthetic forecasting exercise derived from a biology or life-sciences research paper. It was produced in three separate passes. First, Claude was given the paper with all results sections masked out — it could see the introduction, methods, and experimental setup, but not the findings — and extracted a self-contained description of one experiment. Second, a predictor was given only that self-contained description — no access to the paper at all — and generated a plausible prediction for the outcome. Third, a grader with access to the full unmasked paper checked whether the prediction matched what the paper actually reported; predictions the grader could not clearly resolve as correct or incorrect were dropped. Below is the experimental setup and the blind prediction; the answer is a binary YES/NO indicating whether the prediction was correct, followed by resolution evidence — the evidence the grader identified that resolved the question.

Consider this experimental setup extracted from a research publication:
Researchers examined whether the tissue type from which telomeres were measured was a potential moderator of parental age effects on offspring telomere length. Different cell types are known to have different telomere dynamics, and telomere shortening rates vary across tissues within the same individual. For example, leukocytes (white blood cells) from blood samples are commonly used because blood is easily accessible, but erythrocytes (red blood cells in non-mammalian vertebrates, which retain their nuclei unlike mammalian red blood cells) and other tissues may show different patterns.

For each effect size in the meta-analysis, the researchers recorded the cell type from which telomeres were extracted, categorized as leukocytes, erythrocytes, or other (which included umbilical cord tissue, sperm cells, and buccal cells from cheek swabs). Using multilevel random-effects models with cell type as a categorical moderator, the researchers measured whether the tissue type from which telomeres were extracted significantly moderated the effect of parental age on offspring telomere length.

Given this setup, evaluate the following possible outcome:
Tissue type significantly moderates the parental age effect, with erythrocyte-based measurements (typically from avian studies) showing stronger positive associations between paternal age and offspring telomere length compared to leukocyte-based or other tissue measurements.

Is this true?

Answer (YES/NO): NO